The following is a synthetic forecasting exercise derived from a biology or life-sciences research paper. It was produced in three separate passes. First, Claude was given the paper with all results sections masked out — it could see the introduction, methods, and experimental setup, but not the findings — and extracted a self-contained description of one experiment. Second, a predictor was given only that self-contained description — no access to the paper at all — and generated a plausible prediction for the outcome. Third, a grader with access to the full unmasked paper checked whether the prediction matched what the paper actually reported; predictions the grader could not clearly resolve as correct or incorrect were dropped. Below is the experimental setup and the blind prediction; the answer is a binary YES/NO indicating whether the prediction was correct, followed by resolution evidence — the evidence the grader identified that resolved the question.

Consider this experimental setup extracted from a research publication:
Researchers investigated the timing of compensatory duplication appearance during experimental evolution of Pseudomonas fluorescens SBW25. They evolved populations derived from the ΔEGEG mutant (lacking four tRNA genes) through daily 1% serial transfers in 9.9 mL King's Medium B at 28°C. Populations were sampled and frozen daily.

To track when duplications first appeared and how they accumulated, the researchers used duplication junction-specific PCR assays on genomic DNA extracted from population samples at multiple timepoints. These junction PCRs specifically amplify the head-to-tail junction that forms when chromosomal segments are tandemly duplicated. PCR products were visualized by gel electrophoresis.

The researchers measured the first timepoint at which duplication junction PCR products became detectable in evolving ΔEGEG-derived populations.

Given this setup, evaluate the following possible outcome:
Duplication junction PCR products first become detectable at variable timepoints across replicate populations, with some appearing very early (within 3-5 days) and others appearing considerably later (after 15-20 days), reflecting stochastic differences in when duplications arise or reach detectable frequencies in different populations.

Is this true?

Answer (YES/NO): NO